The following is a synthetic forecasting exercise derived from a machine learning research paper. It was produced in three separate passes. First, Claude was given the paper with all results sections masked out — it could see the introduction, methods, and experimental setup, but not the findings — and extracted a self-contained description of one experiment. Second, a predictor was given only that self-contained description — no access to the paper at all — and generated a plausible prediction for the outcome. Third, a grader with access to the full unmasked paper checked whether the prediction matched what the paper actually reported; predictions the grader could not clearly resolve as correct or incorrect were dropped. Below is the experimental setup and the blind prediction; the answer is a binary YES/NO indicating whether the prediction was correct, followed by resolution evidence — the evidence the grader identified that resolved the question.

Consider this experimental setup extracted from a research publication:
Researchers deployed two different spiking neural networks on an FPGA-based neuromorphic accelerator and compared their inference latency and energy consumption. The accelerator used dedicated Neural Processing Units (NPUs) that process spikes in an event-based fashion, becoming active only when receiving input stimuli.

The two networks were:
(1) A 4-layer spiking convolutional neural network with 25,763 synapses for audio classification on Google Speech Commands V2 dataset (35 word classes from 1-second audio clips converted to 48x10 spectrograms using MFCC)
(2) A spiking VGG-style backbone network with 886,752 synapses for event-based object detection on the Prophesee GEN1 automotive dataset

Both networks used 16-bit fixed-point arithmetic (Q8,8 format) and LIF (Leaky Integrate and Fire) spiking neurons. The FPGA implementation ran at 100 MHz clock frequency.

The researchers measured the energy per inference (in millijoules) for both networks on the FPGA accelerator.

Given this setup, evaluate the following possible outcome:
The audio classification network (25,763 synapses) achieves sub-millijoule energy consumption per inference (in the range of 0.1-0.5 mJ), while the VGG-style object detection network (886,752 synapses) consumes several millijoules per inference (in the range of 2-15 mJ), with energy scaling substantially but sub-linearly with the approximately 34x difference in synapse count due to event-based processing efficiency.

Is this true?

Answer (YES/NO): NO